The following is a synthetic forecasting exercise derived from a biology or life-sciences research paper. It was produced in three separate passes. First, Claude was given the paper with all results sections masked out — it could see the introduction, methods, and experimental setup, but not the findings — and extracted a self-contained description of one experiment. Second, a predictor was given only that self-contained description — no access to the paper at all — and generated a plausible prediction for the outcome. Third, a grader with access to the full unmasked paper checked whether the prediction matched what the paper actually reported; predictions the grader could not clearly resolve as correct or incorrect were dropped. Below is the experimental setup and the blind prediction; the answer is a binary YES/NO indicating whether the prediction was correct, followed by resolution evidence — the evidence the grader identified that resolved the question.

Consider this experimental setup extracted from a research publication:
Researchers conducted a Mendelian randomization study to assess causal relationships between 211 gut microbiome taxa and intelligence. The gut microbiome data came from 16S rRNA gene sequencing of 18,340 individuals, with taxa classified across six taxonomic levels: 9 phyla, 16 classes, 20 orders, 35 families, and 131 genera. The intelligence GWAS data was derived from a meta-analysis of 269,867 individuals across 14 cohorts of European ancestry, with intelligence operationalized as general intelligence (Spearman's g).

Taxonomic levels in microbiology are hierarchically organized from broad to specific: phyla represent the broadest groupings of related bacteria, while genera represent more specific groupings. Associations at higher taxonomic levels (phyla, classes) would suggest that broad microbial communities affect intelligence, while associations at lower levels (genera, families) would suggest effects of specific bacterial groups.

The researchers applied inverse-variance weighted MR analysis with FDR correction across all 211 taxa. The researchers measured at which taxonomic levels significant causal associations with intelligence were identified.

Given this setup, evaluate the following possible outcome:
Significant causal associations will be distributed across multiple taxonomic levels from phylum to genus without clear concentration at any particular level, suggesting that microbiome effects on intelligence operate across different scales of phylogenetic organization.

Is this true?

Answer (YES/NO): NO